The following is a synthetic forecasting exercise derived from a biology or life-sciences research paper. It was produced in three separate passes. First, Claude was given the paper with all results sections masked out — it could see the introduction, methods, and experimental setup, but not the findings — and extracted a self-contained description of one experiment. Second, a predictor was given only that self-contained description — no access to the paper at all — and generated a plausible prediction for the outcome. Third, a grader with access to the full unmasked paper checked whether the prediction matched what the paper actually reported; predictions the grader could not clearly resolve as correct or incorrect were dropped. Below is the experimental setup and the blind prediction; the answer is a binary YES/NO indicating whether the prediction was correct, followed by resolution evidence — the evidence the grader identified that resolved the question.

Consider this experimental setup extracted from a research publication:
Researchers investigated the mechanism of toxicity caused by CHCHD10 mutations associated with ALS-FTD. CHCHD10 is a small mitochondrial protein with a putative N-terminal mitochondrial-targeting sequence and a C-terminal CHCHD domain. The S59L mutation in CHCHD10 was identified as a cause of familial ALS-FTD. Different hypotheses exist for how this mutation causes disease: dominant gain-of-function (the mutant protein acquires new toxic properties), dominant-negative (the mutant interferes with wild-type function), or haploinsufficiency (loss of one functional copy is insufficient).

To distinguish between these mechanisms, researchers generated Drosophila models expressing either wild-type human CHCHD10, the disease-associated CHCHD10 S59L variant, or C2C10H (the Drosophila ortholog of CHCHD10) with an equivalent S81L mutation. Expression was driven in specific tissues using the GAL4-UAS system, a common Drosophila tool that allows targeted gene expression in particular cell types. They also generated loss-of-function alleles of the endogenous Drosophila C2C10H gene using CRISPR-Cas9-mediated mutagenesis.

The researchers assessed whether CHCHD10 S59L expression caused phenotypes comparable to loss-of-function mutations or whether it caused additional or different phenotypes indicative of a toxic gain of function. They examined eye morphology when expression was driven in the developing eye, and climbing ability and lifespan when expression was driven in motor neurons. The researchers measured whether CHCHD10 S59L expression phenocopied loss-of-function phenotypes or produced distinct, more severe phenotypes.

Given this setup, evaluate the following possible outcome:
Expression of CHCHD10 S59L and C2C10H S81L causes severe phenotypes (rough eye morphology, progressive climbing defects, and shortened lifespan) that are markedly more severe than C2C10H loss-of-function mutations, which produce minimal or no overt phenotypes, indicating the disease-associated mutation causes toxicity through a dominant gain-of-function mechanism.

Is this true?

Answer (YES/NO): YES